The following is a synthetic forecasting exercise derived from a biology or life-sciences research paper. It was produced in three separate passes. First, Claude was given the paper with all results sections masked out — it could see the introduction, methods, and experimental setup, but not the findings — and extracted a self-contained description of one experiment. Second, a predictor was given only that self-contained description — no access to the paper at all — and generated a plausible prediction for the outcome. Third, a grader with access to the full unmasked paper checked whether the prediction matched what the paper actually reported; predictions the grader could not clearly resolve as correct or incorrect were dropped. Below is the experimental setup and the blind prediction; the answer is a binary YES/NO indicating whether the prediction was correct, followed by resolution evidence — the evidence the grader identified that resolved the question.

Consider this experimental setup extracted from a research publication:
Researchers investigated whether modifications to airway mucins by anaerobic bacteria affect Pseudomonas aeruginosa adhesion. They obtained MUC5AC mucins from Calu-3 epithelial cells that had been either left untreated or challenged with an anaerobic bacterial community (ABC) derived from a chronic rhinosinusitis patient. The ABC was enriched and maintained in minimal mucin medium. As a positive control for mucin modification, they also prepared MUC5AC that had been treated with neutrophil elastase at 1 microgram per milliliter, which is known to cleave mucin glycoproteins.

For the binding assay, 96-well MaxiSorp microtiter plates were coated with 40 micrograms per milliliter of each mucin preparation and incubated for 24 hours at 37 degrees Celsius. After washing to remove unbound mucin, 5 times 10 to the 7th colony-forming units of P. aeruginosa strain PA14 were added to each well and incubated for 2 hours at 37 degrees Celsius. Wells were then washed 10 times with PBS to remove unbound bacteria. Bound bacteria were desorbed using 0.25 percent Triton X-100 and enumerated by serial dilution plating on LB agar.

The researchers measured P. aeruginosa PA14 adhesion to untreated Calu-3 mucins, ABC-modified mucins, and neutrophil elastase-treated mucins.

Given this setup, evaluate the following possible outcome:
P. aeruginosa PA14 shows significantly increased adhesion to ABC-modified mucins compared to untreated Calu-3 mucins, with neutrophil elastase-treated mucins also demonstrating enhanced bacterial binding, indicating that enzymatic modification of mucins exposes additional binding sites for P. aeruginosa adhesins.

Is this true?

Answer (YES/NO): YES